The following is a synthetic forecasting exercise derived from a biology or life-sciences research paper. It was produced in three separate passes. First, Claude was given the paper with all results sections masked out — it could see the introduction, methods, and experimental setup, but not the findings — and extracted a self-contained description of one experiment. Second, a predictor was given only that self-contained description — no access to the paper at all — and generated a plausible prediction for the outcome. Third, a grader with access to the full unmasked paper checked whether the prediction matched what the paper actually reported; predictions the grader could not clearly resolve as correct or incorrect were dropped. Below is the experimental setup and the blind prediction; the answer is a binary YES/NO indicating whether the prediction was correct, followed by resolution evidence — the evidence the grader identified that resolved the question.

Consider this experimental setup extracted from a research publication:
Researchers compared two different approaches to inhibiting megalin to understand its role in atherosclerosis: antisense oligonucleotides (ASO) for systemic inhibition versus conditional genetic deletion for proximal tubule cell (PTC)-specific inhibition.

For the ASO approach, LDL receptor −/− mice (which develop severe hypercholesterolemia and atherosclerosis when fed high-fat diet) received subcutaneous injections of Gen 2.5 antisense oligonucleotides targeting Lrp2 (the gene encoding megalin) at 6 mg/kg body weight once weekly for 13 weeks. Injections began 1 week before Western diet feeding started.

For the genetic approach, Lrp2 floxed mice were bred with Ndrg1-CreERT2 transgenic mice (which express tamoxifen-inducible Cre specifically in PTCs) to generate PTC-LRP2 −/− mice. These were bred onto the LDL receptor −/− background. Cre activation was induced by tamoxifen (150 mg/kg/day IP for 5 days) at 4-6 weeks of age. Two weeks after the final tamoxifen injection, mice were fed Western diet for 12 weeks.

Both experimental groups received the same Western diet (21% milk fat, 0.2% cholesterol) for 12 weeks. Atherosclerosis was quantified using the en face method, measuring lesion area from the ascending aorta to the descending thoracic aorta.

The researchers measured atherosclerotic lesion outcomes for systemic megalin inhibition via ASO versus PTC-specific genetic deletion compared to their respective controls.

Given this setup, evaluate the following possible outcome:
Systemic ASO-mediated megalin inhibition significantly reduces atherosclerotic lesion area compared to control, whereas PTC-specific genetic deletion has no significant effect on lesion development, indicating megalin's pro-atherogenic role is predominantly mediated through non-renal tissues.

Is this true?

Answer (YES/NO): NO